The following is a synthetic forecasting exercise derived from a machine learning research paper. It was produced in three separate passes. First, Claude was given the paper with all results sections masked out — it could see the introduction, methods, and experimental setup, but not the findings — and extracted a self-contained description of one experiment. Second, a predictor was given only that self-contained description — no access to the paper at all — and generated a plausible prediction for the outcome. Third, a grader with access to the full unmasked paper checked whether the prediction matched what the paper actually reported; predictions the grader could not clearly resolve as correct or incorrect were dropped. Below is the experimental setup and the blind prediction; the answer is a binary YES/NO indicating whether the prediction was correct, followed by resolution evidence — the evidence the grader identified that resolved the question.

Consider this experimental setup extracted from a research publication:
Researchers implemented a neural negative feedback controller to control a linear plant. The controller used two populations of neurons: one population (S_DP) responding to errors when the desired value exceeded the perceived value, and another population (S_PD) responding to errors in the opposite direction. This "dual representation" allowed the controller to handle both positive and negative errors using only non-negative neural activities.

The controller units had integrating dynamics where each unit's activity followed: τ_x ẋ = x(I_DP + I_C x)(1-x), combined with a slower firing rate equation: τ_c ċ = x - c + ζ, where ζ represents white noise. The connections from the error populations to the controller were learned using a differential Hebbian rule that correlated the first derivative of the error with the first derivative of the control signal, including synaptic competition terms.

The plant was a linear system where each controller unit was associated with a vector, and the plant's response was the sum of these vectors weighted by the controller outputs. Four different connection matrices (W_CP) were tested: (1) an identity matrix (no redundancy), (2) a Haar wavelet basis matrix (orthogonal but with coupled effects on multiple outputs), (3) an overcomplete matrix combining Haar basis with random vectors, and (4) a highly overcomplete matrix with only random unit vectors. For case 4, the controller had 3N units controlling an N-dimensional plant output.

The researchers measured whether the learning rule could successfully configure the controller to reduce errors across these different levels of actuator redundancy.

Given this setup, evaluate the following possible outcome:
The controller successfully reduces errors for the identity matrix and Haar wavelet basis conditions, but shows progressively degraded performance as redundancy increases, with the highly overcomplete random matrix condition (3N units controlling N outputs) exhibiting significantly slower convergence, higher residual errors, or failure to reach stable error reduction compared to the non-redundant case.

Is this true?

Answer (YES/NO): NO